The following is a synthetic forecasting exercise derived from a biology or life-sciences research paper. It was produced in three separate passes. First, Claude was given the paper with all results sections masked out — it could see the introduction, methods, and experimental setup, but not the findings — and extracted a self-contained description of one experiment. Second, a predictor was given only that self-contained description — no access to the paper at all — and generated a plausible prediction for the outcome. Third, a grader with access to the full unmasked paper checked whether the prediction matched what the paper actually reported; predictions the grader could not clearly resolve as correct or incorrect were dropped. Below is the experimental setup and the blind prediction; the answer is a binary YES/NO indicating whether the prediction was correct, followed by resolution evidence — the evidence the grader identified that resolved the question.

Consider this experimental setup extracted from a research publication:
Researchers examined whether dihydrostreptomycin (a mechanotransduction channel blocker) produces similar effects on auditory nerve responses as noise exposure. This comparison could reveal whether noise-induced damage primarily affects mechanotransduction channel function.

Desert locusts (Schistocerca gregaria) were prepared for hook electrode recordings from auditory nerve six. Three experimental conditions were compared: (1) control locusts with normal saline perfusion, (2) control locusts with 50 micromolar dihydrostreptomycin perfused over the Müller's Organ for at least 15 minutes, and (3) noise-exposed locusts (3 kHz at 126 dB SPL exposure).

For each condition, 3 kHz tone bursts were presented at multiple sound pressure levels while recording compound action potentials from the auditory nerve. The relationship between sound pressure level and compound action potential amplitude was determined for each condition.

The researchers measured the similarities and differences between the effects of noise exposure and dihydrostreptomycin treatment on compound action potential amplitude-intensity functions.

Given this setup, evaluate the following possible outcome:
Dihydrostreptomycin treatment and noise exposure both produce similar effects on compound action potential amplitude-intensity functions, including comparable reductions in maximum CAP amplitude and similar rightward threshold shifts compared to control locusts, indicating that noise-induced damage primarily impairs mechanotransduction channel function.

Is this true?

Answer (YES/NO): NO